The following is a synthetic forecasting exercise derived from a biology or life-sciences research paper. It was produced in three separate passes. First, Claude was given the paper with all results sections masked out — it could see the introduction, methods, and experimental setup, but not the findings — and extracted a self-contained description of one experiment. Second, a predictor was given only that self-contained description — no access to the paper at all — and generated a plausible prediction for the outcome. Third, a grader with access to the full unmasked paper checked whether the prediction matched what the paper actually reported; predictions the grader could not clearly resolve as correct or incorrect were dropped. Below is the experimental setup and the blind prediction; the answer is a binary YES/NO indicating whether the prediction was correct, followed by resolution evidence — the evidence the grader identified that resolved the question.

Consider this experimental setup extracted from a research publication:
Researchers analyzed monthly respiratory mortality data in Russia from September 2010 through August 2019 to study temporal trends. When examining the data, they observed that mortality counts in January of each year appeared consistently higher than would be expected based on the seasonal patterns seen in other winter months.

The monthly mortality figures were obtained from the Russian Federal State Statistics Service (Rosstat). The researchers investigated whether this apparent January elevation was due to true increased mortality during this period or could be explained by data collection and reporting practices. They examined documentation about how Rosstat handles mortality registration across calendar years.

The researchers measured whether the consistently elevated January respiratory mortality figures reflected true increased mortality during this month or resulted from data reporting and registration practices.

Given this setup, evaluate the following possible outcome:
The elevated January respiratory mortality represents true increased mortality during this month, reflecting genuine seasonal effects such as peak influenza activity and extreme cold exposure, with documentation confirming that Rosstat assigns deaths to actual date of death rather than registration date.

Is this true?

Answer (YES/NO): NO